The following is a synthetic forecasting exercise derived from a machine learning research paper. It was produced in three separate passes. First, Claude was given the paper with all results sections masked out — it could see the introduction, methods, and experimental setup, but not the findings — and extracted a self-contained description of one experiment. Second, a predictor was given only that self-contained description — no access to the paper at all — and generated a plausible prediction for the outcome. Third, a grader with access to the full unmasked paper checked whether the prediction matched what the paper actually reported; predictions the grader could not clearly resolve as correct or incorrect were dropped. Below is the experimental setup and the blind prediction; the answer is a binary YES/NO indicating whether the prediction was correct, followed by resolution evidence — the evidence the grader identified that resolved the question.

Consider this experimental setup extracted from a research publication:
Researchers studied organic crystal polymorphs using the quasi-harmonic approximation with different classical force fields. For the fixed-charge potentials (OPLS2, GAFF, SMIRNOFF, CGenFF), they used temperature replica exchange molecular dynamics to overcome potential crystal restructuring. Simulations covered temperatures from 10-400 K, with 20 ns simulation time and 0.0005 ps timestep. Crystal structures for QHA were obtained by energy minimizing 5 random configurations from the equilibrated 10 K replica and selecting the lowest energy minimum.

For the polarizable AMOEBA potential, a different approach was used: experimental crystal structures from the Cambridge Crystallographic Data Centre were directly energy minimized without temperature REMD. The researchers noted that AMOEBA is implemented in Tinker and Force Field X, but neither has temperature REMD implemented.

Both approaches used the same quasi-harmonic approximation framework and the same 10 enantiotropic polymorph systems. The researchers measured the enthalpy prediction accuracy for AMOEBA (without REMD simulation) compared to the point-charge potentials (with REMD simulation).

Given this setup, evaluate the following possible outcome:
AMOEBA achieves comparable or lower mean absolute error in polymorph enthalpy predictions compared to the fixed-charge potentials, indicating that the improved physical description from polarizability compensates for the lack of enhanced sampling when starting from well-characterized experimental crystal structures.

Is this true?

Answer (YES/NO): NO